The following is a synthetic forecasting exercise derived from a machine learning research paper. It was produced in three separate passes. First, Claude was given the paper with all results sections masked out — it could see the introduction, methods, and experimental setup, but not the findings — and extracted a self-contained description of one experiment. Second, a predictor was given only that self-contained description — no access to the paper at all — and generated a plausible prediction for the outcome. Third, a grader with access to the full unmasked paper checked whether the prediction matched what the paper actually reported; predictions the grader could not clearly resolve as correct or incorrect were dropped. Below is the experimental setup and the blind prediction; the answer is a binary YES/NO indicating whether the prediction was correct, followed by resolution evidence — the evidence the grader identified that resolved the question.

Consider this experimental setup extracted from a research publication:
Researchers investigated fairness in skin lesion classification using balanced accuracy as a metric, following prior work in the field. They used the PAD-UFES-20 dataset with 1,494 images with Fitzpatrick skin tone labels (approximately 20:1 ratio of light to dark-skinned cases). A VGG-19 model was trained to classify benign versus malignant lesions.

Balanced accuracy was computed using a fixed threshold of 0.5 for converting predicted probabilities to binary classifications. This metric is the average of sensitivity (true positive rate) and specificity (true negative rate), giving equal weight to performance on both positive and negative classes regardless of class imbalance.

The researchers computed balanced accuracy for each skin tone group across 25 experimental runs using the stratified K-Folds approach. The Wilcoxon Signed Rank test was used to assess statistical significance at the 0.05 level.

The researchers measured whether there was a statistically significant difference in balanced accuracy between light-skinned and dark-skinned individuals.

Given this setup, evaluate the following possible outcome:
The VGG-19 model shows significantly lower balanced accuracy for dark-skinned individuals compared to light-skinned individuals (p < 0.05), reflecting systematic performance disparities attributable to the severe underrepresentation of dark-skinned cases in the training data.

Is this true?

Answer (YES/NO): NO